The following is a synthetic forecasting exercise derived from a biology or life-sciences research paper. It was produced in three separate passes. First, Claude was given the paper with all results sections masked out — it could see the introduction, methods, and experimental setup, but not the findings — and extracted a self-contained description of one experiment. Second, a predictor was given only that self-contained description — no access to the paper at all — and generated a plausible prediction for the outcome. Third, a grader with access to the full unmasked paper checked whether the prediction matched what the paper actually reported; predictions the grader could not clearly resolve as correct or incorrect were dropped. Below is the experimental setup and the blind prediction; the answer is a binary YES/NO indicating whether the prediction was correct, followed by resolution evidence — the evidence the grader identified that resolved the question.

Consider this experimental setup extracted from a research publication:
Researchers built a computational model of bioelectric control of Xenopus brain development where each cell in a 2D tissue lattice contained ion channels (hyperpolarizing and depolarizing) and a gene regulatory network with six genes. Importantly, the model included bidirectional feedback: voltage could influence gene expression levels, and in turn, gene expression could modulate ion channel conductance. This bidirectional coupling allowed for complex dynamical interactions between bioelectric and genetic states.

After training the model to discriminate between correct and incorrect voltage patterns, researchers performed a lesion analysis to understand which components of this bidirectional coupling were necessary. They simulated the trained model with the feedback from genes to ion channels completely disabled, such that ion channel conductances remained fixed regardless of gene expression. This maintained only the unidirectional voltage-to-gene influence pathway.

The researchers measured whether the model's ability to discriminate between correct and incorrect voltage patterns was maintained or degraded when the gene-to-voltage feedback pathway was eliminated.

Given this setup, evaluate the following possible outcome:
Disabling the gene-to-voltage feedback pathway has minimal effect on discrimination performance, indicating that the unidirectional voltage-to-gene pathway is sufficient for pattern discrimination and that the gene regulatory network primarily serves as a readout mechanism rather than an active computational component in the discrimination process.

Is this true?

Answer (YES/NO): NO